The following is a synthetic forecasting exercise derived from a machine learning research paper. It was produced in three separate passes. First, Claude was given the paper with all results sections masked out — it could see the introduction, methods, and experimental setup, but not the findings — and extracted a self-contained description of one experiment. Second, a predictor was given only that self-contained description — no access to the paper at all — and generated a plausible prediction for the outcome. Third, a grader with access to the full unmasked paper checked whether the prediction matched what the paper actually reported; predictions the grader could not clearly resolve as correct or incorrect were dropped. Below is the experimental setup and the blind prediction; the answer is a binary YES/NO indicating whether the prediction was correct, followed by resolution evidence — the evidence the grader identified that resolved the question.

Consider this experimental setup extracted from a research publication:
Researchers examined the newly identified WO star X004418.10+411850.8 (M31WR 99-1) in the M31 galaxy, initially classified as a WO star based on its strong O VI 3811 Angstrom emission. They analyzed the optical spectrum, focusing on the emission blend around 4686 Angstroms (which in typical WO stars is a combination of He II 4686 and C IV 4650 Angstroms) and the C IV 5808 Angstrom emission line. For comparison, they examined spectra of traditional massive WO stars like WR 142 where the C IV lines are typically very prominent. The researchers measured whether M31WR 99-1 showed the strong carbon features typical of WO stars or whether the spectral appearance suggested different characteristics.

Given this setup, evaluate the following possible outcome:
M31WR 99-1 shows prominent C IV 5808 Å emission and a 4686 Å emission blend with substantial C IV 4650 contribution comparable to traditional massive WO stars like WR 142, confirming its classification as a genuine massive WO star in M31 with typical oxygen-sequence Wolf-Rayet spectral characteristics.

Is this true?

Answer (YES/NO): NO